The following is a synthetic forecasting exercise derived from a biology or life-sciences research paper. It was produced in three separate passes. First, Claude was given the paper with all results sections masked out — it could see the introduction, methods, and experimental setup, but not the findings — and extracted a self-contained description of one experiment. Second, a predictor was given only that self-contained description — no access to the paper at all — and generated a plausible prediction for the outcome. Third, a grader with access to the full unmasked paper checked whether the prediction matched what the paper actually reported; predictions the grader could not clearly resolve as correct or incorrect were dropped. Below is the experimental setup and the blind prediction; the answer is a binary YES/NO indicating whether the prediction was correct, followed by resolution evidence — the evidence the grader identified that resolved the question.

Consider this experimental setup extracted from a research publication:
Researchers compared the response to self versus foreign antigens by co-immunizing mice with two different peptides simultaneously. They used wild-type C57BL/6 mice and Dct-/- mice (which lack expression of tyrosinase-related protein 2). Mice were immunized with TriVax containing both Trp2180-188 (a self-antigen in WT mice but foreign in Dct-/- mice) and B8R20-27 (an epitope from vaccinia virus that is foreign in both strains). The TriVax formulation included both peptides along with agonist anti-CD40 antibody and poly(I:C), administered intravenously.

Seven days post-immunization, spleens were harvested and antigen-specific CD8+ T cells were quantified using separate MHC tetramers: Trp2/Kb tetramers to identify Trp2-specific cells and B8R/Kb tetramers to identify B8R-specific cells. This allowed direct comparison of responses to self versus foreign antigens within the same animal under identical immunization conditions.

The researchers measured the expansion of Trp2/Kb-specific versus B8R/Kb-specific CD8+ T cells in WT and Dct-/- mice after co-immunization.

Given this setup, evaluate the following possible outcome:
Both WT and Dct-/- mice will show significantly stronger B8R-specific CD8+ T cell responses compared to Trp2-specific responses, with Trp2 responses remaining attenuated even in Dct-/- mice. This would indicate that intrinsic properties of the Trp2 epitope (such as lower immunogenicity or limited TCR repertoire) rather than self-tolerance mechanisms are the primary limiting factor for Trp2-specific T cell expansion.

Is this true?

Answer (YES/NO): NO